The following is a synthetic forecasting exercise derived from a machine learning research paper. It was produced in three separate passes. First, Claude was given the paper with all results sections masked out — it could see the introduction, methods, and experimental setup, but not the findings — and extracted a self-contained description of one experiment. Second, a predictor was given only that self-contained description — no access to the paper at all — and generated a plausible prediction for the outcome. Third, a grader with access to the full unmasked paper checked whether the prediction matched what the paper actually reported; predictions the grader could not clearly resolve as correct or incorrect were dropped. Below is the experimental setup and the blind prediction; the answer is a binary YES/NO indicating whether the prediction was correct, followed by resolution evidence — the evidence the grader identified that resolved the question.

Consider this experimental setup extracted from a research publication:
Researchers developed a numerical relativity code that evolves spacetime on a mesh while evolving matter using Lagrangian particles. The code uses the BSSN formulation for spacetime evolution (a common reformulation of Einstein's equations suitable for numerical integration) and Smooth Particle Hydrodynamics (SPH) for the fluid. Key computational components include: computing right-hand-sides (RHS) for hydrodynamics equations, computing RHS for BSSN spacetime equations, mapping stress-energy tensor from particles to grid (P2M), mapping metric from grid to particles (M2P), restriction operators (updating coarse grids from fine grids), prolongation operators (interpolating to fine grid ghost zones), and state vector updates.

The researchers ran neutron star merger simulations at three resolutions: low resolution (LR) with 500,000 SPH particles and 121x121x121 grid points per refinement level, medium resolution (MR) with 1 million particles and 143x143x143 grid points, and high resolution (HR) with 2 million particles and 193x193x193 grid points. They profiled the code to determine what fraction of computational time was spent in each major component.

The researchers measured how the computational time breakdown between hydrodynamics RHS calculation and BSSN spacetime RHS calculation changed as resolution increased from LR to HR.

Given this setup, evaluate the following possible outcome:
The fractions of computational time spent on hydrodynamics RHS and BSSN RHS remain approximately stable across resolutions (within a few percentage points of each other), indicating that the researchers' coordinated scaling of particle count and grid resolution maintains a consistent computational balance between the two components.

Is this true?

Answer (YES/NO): NO